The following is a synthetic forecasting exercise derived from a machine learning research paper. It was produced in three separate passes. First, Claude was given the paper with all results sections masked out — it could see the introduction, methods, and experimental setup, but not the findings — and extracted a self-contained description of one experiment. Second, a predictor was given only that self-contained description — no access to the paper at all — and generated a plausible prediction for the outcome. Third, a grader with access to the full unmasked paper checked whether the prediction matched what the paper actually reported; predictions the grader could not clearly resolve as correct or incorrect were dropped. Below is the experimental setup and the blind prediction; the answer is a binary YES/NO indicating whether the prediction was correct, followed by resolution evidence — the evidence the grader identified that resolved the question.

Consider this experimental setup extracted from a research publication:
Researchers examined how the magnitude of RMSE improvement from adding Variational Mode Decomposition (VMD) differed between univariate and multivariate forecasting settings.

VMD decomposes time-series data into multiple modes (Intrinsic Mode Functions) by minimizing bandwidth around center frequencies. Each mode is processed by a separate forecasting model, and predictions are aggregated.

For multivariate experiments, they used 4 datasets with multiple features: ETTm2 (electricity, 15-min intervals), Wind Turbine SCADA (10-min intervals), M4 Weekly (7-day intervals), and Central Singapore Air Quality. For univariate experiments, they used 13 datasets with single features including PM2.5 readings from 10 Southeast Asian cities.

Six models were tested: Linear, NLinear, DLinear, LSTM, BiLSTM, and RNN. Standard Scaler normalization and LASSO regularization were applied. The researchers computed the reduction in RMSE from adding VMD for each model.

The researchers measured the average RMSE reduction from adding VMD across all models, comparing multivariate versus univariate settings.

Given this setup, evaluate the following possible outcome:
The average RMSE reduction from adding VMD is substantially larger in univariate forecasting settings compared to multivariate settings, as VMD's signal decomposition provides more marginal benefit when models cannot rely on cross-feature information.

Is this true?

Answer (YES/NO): NO